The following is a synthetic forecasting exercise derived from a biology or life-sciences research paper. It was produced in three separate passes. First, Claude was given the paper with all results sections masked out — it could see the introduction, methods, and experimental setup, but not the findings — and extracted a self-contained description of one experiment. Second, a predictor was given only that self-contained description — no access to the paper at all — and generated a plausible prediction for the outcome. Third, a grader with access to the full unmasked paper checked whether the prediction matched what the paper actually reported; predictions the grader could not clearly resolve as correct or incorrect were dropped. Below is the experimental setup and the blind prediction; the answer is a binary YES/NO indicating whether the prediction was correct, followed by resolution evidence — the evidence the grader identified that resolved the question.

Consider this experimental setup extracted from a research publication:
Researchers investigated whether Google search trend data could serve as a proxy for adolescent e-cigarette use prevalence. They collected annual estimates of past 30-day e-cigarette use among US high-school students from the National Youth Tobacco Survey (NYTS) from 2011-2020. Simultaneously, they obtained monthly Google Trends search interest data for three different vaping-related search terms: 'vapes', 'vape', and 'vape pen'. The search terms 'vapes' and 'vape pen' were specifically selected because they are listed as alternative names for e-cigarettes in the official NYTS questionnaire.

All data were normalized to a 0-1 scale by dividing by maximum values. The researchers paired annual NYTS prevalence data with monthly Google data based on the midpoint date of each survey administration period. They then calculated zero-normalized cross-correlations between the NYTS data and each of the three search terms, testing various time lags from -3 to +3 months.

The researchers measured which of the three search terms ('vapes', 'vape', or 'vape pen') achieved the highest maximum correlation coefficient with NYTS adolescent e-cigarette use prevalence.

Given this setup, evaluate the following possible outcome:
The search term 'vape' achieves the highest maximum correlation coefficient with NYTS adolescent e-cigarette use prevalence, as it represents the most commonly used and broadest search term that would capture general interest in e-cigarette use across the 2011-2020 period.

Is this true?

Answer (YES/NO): NO